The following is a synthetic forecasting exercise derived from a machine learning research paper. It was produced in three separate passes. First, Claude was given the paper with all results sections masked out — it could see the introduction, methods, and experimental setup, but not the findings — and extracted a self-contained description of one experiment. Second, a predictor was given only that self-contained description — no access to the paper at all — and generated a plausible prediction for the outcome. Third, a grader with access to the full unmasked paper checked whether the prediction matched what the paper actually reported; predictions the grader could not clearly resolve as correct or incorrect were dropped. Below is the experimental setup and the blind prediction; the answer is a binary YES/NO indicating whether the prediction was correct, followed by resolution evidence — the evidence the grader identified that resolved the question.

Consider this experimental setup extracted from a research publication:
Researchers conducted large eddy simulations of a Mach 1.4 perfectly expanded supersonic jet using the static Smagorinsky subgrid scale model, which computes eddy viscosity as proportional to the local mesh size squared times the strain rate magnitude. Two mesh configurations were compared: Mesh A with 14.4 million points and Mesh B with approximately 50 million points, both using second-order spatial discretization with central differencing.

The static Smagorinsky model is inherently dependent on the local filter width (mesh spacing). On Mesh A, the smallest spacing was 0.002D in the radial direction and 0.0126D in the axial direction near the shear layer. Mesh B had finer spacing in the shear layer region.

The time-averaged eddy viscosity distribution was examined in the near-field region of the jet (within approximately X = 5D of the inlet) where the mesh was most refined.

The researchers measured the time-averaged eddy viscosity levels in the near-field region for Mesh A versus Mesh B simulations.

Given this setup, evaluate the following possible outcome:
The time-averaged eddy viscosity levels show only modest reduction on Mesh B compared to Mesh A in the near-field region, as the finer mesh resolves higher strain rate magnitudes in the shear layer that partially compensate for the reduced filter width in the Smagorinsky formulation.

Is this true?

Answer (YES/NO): NO